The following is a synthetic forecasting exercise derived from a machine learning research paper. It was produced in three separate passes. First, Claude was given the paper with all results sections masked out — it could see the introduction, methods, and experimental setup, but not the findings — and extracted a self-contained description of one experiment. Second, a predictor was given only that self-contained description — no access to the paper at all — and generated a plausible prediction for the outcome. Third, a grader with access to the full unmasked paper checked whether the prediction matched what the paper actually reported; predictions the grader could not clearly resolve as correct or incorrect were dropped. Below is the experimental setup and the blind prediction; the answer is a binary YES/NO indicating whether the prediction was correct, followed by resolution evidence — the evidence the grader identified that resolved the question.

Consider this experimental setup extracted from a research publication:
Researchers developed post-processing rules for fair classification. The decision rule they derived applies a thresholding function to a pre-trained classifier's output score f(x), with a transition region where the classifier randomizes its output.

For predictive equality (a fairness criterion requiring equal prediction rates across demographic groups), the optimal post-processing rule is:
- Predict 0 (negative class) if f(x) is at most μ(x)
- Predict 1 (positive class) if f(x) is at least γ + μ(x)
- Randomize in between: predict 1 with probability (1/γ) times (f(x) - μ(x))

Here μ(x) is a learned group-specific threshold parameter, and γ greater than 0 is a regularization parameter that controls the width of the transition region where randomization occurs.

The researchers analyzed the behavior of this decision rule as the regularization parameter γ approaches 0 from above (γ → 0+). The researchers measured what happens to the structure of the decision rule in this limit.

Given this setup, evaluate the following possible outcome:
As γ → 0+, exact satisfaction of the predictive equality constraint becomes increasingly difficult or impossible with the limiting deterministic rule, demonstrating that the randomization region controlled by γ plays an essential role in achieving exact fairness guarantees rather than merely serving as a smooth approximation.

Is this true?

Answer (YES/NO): NO